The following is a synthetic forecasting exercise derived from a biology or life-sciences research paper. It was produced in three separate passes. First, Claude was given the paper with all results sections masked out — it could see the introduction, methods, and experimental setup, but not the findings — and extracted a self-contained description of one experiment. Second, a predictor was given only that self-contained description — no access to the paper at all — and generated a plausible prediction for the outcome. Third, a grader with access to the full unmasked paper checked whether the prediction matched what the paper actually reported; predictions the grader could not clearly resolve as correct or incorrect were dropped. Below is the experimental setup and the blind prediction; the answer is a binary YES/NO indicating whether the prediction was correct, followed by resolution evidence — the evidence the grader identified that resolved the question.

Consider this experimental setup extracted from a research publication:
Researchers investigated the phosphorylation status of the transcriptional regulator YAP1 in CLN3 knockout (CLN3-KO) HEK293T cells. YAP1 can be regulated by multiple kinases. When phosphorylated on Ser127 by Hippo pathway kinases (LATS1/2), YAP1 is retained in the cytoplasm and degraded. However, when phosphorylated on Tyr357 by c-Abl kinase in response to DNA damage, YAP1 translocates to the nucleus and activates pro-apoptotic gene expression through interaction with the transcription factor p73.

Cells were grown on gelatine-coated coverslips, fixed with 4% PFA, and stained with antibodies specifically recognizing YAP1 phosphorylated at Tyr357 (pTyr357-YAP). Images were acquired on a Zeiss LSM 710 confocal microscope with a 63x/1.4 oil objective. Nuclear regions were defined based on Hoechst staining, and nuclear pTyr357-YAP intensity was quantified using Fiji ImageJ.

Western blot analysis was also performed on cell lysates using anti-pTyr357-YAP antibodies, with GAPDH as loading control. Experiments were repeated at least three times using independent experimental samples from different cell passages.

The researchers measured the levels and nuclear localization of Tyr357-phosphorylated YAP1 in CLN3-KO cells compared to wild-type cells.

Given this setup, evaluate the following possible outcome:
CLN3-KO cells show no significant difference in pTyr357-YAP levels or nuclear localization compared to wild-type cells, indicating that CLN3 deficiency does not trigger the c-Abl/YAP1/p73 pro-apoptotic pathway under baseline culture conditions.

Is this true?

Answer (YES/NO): NO